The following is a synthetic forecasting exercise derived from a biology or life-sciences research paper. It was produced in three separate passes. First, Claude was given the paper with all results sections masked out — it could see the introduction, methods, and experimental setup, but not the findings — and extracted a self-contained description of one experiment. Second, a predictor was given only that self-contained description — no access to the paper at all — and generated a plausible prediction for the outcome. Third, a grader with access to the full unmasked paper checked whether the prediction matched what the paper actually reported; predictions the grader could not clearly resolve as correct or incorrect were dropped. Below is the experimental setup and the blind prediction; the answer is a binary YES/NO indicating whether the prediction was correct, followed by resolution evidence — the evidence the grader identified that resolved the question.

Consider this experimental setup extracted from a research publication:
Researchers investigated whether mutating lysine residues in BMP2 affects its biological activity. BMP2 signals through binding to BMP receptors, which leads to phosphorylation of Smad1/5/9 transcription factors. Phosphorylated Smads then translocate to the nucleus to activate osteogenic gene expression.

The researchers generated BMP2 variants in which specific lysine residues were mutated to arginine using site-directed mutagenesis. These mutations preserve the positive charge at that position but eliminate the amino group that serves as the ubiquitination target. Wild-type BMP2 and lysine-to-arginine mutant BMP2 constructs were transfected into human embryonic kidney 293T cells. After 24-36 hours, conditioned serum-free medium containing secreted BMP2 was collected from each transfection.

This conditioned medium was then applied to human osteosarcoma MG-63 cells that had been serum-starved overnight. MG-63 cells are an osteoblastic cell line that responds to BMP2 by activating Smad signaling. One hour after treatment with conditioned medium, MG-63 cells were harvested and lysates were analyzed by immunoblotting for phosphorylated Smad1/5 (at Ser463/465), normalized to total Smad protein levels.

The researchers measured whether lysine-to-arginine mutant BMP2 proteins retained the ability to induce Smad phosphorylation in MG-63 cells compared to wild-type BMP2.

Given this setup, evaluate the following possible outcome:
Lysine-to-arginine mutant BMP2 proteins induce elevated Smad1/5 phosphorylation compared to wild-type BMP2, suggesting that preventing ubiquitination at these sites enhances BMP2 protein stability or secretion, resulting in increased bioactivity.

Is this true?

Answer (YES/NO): NO